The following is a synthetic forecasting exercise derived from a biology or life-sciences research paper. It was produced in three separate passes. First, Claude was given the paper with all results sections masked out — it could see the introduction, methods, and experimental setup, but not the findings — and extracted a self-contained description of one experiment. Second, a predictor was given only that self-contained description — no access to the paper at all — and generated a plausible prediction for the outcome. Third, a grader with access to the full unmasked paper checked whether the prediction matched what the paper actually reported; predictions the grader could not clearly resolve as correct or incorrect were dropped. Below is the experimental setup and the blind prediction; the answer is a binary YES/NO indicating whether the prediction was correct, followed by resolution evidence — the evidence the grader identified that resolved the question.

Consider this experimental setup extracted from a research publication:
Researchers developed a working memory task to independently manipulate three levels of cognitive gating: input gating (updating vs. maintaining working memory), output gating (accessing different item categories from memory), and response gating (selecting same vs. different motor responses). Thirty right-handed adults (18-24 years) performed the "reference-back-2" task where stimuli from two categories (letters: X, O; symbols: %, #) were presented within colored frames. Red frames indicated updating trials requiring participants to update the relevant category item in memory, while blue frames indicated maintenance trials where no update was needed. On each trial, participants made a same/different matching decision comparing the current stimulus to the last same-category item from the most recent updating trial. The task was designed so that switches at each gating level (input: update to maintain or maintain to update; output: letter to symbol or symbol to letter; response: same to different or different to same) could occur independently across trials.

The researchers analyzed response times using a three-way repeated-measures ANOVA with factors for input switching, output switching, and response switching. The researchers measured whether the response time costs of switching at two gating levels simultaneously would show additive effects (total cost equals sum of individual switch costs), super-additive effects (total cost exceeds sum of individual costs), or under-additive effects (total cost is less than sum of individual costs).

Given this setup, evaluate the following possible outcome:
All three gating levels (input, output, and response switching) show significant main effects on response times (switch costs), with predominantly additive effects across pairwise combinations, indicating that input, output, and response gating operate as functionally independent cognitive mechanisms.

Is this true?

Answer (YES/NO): NO